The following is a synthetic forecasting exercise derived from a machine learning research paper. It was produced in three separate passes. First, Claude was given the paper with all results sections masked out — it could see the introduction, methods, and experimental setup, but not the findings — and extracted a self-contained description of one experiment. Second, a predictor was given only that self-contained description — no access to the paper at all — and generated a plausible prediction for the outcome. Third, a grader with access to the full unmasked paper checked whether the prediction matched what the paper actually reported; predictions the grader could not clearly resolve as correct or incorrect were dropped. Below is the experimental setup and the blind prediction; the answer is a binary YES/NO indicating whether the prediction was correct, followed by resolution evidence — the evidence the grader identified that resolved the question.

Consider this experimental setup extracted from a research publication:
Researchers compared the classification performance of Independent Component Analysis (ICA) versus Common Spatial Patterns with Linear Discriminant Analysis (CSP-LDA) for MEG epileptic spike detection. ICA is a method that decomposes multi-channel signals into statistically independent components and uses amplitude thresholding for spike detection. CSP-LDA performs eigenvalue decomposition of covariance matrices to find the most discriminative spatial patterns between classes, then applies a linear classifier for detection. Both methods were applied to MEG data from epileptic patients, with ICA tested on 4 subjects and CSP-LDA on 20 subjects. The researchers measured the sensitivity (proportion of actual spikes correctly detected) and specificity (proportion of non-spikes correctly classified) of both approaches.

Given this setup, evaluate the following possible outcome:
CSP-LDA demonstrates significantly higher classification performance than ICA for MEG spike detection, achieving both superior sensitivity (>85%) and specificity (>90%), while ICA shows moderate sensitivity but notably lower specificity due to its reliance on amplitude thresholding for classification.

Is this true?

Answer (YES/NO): NO